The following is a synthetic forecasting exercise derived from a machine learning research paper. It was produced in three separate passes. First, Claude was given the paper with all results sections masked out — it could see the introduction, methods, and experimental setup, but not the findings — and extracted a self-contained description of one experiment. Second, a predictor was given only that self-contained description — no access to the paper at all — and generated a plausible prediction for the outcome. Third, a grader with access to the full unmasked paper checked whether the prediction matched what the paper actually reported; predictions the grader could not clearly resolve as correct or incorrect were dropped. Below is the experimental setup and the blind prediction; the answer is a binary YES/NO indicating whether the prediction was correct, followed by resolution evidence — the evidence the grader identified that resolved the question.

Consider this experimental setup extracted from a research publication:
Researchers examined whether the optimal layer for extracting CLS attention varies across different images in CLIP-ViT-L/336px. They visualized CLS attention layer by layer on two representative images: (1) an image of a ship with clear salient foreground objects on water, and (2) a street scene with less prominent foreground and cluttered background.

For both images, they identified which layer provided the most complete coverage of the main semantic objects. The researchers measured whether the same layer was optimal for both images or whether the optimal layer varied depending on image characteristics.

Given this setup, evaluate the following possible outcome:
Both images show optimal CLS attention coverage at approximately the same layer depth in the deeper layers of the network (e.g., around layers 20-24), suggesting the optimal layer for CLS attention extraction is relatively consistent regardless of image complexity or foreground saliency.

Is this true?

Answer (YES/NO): NO